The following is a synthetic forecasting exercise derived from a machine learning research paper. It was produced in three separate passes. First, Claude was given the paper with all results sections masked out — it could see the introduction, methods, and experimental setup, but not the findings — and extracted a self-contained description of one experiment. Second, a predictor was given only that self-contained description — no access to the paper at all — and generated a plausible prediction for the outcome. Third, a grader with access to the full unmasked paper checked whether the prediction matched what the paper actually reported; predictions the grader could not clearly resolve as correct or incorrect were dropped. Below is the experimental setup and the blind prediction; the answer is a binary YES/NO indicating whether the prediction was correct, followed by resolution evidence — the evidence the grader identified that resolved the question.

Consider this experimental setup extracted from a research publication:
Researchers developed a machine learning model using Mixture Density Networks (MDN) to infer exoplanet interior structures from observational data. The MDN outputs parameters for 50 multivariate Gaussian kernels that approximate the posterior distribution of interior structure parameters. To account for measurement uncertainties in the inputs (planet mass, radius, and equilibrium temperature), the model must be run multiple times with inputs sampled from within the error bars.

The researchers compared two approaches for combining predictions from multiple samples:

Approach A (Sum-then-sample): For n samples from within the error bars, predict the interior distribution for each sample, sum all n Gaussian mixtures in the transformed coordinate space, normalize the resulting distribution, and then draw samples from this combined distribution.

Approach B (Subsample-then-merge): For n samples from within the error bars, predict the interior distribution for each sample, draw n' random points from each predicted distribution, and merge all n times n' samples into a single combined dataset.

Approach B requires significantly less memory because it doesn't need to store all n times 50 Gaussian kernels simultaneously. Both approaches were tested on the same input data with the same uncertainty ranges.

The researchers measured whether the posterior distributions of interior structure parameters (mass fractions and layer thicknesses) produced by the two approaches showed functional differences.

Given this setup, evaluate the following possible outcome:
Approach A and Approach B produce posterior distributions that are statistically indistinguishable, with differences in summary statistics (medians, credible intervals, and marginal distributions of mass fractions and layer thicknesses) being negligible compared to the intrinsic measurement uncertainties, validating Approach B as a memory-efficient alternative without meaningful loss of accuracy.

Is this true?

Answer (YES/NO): NO